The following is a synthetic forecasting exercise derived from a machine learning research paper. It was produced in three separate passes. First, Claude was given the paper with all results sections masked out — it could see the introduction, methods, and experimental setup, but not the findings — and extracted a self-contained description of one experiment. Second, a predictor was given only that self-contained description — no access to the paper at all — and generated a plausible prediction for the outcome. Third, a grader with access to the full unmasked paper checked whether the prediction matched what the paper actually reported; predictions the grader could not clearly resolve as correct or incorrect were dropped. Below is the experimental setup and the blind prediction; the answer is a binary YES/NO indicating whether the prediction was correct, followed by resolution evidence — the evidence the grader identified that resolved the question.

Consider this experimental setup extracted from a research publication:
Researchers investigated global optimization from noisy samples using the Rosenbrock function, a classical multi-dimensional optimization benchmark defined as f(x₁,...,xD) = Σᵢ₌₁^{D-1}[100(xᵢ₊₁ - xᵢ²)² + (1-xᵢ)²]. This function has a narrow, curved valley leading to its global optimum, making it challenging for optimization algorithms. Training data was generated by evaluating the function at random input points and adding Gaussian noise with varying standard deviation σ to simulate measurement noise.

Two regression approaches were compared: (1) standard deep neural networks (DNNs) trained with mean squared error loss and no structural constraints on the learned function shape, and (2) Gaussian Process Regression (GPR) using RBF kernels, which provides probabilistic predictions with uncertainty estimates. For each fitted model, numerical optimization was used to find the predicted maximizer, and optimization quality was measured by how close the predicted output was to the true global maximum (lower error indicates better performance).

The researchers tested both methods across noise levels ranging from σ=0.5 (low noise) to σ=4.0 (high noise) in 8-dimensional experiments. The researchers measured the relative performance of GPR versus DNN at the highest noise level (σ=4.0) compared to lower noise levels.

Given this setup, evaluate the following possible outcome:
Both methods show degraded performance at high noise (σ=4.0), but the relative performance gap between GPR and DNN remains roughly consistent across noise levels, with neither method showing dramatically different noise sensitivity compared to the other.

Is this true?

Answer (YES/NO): NO